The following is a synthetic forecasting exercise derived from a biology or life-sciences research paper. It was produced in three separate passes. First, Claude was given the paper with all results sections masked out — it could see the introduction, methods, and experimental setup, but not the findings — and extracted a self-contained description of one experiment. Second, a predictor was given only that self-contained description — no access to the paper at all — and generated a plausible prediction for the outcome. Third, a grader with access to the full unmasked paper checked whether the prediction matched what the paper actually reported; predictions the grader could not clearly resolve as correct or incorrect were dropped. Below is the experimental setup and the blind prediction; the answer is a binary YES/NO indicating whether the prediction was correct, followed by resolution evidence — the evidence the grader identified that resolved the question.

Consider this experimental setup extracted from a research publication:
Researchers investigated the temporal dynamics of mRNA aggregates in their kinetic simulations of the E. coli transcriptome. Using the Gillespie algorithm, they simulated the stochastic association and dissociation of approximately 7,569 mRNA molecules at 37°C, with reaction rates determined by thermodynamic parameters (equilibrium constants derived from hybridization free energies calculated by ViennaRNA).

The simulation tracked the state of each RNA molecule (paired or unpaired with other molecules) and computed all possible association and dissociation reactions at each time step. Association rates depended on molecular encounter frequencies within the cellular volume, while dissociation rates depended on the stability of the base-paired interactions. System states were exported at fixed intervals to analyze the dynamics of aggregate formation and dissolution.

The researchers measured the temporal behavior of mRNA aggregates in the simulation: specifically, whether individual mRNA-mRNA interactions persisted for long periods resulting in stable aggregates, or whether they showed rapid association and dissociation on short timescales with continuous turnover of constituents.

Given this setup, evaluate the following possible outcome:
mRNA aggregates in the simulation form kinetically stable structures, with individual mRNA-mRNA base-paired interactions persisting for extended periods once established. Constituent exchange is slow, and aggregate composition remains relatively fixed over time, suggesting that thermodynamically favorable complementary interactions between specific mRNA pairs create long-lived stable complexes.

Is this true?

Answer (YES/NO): NO